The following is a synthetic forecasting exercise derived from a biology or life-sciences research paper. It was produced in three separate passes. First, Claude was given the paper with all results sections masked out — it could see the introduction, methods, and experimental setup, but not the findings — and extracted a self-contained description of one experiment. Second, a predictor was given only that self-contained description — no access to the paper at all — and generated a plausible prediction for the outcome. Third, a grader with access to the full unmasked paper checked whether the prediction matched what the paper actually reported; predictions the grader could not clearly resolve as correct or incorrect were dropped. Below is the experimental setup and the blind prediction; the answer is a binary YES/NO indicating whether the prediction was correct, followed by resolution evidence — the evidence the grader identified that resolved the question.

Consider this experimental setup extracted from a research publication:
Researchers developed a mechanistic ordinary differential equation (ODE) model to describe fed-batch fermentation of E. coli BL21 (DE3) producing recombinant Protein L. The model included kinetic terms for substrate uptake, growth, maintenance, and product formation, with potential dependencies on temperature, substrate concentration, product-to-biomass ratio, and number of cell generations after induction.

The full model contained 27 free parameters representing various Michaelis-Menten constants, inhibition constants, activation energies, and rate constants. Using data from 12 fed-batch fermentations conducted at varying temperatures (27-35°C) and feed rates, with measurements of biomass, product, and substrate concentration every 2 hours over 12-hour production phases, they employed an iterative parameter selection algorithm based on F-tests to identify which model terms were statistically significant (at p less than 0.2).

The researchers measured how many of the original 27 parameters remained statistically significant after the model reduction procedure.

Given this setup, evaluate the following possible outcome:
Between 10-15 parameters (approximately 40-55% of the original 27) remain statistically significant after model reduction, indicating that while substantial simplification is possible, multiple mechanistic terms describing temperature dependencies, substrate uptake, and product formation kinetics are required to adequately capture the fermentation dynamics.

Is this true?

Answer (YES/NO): YES